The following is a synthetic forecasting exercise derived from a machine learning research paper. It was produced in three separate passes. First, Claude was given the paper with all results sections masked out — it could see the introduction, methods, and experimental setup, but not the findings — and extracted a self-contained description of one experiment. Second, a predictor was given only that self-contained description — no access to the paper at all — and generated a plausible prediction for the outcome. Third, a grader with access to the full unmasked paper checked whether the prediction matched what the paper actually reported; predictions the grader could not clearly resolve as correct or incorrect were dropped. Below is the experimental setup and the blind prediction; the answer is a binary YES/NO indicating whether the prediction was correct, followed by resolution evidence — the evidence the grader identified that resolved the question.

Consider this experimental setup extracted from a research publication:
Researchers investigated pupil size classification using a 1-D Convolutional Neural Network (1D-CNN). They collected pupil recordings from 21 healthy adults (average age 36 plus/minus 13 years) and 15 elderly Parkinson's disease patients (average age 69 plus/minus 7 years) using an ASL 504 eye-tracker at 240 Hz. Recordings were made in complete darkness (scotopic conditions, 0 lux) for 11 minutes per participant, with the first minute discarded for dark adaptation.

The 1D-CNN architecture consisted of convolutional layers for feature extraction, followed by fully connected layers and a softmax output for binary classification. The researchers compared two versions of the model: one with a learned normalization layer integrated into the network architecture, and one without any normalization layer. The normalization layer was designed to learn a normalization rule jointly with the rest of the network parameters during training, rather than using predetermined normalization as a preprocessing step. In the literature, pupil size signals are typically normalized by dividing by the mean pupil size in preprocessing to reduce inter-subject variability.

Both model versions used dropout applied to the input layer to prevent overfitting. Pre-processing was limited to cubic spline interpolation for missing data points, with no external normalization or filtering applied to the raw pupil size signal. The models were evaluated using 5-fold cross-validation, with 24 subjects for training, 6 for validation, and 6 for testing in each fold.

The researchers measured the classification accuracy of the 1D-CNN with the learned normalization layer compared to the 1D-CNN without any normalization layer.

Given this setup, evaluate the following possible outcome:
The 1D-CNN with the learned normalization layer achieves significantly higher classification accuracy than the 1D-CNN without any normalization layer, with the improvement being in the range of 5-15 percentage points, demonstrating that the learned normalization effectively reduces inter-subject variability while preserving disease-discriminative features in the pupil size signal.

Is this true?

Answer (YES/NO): NO